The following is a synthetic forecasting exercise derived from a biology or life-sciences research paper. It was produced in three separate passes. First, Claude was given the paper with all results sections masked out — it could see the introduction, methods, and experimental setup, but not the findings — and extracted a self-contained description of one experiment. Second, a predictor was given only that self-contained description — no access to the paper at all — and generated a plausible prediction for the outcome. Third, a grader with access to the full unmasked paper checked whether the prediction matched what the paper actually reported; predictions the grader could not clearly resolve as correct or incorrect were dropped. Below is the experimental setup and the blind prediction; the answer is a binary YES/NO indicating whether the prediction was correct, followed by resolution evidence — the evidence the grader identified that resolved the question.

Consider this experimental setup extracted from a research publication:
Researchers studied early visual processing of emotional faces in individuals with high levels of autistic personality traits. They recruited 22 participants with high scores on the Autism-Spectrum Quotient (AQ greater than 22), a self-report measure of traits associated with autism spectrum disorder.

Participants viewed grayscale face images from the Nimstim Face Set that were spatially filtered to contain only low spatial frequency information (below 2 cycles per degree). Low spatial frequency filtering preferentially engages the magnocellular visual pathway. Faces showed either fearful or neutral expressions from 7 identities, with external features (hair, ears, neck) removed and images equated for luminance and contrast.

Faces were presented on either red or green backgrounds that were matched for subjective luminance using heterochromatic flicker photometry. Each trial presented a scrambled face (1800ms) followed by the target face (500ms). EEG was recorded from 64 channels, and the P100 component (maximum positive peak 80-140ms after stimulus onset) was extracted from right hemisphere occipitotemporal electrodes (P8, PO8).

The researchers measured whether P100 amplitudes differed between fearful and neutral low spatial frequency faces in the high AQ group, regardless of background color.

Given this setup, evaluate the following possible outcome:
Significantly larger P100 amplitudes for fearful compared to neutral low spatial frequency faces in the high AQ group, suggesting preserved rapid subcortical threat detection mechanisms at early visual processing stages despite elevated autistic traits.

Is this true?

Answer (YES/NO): NO